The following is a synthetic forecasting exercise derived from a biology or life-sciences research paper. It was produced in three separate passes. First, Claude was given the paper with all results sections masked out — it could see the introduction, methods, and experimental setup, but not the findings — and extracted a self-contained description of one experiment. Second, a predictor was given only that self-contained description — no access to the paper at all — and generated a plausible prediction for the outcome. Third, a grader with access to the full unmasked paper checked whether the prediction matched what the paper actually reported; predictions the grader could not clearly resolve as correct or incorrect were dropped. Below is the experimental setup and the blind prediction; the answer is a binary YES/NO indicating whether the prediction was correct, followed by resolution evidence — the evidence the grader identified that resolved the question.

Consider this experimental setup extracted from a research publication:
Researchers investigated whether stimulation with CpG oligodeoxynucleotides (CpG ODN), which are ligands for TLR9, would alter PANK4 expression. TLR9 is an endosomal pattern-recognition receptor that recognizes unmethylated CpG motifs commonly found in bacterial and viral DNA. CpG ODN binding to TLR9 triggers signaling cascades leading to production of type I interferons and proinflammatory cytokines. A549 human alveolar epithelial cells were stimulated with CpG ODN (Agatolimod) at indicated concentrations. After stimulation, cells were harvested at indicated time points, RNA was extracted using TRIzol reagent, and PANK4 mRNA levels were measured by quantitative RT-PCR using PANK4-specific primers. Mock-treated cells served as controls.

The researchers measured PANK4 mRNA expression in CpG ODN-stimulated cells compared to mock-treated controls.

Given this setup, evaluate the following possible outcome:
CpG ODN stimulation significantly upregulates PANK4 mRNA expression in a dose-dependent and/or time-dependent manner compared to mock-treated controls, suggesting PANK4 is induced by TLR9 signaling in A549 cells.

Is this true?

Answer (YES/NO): NO